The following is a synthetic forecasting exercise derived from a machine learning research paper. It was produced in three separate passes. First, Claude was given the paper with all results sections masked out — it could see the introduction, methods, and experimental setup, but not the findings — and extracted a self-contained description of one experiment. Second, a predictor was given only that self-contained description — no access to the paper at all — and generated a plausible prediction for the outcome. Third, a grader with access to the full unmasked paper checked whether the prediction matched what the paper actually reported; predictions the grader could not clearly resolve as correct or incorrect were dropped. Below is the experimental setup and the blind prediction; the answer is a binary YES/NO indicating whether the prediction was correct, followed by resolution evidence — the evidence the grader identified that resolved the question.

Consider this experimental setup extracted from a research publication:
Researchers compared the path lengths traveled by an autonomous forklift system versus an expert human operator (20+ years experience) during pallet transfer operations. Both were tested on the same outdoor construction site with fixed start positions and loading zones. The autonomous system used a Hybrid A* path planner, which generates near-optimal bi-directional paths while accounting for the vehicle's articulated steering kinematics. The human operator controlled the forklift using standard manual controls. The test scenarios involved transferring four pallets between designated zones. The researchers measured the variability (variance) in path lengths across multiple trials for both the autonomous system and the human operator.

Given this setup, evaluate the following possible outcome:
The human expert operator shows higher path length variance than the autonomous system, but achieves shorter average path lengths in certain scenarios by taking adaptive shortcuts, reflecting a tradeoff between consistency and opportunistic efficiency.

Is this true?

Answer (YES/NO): NO